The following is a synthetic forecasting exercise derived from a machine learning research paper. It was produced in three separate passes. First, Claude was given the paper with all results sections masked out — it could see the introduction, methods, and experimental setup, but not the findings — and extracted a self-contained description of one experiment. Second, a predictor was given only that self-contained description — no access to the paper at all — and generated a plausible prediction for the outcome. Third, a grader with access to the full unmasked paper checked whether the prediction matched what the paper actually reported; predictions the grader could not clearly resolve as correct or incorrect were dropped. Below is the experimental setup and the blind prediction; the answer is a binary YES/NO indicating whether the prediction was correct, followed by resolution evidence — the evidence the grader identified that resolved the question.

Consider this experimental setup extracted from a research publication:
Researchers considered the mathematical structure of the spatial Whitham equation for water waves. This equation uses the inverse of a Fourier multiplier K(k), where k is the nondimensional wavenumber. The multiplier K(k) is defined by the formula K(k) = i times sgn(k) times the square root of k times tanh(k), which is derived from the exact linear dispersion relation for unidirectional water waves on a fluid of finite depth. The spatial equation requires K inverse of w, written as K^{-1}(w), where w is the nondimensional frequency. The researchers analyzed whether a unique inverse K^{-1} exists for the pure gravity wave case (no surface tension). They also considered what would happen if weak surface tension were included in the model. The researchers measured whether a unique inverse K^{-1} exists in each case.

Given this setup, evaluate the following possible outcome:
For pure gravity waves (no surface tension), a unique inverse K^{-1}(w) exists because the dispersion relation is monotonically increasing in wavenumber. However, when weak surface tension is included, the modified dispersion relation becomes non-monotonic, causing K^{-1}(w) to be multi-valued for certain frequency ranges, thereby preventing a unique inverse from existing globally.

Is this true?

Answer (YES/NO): YES